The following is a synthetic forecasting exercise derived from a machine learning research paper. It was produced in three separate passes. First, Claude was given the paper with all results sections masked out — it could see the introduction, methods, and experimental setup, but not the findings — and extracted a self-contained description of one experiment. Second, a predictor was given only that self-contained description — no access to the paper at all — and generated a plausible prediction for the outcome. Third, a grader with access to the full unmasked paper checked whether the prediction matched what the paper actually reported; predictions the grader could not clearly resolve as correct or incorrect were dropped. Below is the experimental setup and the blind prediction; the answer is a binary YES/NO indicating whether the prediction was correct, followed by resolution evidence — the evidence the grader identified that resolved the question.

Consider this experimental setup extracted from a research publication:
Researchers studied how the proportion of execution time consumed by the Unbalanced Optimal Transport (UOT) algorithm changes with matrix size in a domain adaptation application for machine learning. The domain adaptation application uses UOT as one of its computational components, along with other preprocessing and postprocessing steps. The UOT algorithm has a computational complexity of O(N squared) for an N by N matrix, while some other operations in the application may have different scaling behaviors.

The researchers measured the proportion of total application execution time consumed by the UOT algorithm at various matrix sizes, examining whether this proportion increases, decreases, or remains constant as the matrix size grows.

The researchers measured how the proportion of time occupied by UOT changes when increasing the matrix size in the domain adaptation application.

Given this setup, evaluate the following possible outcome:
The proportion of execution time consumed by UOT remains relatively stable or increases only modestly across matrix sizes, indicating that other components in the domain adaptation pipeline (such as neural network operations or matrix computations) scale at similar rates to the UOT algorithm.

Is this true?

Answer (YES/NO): NO